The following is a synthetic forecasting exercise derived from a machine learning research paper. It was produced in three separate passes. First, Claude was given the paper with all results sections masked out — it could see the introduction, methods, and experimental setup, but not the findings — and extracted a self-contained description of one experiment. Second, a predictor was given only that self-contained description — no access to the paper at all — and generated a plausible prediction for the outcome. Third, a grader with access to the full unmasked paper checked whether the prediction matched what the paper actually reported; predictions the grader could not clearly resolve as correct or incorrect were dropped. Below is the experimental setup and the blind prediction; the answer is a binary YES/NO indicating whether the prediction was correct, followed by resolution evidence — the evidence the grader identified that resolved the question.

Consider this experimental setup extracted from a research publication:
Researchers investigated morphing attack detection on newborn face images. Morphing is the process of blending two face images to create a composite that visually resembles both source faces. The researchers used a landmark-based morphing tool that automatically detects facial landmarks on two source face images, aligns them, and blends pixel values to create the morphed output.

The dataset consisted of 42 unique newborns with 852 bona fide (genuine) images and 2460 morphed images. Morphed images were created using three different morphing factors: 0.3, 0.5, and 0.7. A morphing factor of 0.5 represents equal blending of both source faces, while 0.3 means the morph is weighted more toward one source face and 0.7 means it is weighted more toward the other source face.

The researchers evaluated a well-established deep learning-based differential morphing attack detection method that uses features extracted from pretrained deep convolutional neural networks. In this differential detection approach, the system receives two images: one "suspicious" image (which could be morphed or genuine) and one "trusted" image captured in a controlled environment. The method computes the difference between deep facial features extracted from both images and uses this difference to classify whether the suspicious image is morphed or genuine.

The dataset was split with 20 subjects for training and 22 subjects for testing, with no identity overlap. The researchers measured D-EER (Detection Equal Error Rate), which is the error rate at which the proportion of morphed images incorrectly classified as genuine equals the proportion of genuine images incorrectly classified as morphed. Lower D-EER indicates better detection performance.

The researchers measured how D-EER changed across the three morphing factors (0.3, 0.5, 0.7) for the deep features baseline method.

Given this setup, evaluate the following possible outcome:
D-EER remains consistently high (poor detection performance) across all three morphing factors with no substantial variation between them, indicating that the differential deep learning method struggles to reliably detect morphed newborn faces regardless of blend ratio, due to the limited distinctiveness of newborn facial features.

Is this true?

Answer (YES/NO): NO